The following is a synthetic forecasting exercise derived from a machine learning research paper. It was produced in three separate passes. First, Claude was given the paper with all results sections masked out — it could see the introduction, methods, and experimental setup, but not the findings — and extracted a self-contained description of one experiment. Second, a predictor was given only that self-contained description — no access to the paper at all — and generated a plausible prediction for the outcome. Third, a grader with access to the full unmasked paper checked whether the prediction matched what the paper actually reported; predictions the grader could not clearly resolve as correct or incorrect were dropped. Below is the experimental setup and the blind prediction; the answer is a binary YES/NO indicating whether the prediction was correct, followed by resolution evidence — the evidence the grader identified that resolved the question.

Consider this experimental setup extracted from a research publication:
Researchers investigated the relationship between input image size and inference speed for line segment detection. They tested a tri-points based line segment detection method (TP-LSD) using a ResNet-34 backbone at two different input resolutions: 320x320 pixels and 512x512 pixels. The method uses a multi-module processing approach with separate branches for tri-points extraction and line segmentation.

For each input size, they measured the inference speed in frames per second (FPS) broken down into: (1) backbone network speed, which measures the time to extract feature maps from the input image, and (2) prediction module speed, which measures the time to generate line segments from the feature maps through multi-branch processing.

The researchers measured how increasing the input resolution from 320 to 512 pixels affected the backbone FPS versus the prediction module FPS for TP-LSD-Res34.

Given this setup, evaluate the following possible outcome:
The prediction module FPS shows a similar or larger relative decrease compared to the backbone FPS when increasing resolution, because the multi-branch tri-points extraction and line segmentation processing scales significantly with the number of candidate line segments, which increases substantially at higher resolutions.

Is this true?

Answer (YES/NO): YES